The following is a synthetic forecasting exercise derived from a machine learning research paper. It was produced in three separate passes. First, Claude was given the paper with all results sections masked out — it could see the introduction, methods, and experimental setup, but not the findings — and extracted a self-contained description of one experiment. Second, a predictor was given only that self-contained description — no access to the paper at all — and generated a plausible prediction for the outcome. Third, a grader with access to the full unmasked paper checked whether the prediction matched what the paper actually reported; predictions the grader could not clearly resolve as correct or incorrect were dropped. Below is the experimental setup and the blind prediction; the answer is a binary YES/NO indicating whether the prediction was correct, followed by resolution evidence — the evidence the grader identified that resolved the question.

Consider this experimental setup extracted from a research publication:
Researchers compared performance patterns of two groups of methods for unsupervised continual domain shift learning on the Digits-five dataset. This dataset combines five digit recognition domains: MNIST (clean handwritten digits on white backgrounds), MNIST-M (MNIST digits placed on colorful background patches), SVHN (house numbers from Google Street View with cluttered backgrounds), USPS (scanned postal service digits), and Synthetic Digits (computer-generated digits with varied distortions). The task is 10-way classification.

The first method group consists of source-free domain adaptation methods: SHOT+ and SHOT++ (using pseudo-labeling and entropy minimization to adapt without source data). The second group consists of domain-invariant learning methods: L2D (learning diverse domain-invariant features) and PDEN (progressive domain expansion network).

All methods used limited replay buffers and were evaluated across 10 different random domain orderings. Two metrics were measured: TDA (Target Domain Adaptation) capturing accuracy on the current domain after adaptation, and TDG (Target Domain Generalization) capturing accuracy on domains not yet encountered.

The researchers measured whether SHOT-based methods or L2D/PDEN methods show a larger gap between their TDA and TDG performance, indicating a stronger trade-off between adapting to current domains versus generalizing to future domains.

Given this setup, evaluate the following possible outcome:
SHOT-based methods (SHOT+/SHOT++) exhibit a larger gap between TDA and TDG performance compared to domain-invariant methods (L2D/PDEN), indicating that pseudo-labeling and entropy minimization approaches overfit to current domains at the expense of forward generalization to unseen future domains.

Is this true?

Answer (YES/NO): YES